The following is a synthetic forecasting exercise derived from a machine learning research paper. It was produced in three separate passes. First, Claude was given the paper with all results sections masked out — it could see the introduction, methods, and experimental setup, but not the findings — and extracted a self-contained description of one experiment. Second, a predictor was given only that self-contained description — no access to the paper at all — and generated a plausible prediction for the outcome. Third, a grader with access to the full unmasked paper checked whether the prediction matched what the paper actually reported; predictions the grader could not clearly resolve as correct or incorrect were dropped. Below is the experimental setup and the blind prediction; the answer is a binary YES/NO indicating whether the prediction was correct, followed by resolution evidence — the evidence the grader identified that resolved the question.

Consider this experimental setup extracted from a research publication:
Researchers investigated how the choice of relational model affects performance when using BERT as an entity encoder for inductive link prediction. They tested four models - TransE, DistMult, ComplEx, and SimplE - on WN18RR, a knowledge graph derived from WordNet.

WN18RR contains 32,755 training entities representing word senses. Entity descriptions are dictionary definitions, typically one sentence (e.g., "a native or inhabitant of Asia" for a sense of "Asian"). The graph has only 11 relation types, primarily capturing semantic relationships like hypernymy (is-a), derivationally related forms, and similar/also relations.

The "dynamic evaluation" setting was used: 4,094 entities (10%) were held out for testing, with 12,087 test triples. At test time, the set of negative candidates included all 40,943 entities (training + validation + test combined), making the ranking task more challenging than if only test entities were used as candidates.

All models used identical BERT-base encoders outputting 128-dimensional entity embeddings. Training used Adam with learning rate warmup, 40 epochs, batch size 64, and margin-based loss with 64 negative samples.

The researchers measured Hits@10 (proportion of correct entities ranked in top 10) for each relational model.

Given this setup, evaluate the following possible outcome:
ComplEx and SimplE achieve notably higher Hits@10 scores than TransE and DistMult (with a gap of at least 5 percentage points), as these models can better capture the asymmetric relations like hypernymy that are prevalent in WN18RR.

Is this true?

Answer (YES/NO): NO